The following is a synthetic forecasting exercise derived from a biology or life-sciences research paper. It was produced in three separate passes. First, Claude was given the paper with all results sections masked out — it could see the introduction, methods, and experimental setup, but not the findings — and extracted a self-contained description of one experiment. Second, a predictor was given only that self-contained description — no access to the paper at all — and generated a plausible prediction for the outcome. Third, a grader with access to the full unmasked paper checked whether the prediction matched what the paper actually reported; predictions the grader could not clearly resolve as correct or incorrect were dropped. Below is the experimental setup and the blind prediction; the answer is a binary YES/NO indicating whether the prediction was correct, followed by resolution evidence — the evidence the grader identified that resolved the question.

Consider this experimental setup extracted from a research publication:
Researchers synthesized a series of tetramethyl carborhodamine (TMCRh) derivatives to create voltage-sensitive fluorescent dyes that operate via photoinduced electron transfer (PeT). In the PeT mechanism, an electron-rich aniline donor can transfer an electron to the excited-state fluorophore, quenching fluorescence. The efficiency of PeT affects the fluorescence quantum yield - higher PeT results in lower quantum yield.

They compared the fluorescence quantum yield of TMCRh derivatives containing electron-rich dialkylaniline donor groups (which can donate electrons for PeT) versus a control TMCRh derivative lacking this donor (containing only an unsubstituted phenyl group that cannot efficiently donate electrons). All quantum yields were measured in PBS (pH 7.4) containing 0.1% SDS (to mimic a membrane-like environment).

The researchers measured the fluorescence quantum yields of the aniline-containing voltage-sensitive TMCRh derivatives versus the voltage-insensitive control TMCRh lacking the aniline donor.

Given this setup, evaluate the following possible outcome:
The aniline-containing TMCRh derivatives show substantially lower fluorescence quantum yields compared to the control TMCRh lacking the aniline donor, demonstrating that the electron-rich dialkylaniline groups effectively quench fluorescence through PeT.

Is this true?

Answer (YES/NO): YES